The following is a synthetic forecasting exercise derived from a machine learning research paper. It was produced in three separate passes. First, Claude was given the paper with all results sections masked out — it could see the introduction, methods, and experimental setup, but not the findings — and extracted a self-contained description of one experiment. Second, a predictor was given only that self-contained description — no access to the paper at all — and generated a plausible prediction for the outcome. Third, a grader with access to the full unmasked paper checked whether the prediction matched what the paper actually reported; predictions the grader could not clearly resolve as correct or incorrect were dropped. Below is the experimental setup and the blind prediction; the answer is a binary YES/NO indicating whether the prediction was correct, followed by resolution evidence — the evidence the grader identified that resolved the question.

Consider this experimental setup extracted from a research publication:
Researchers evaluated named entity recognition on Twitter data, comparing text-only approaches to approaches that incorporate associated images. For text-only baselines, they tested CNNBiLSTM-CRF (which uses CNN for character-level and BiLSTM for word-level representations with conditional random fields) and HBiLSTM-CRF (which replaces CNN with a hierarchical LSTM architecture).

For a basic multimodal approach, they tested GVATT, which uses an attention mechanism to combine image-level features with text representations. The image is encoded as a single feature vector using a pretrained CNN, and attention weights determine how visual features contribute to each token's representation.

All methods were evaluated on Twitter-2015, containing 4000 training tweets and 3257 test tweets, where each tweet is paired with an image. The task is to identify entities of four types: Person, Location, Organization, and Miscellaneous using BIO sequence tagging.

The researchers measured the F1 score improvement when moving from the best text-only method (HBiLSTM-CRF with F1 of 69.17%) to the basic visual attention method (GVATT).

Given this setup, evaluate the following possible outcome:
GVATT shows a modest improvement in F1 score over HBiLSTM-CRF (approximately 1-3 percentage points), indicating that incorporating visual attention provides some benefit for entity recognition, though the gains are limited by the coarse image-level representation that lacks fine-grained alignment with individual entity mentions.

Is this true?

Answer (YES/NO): YES